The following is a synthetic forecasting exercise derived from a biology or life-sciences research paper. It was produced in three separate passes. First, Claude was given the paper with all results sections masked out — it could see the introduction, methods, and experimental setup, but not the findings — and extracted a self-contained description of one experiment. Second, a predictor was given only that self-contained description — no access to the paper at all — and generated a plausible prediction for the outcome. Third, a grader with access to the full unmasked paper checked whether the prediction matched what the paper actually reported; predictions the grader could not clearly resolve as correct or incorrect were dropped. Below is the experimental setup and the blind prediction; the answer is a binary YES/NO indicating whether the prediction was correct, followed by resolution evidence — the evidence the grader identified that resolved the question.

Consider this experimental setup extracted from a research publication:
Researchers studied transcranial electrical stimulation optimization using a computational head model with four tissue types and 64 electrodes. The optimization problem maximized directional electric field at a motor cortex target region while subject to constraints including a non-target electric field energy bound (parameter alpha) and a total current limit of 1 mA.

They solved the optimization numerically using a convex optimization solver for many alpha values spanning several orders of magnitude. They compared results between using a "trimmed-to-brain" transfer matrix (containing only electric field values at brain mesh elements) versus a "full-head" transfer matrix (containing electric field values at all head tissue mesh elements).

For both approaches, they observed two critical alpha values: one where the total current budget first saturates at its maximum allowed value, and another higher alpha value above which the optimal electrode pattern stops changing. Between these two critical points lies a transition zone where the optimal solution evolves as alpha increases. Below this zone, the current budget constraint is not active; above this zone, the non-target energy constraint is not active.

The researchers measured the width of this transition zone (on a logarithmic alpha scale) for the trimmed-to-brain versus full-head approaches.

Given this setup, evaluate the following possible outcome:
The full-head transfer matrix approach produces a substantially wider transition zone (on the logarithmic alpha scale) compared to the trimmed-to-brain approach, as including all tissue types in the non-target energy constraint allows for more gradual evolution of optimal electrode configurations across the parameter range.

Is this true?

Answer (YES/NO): NO